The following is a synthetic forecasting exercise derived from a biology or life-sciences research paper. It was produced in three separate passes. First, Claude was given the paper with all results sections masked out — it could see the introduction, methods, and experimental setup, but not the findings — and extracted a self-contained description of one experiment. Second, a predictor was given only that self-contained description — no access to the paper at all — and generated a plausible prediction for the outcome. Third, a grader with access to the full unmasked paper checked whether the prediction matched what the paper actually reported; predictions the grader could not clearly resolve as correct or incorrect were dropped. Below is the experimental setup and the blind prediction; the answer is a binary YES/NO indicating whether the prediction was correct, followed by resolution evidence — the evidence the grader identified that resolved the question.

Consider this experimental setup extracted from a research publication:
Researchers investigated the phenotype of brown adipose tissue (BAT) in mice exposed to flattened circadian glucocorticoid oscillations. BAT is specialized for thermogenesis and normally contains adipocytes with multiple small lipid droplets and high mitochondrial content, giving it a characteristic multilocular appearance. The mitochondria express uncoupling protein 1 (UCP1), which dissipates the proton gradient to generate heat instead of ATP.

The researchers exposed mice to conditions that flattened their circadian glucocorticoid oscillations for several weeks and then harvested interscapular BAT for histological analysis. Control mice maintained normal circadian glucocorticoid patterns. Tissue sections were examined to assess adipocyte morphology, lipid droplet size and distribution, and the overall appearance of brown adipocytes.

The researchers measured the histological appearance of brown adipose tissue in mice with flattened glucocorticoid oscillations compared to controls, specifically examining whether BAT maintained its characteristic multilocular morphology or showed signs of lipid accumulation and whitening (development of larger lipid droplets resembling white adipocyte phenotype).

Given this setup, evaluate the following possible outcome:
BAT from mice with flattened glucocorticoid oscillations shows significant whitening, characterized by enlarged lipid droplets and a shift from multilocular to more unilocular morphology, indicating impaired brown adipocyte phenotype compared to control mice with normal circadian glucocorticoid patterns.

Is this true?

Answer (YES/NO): YES